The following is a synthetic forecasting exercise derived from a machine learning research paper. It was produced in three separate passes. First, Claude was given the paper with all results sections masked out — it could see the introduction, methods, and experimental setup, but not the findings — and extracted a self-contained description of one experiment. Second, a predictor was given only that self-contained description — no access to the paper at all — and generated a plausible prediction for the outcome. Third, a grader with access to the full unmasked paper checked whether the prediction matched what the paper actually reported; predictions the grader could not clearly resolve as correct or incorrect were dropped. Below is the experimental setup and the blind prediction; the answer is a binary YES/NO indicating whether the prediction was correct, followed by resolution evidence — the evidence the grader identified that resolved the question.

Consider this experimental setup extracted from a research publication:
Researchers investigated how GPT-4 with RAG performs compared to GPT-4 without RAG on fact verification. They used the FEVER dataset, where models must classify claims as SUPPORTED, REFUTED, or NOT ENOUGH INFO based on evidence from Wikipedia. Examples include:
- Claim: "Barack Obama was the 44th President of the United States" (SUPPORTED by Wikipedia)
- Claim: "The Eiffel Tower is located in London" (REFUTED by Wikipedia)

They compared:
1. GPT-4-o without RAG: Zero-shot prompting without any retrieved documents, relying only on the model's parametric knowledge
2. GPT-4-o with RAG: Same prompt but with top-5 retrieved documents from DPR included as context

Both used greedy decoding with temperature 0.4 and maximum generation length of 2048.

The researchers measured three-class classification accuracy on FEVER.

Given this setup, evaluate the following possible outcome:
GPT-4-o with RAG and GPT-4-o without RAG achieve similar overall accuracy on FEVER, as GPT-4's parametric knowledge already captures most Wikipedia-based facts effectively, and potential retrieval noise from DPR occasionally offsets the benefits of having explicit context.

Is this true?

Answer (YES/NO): NO